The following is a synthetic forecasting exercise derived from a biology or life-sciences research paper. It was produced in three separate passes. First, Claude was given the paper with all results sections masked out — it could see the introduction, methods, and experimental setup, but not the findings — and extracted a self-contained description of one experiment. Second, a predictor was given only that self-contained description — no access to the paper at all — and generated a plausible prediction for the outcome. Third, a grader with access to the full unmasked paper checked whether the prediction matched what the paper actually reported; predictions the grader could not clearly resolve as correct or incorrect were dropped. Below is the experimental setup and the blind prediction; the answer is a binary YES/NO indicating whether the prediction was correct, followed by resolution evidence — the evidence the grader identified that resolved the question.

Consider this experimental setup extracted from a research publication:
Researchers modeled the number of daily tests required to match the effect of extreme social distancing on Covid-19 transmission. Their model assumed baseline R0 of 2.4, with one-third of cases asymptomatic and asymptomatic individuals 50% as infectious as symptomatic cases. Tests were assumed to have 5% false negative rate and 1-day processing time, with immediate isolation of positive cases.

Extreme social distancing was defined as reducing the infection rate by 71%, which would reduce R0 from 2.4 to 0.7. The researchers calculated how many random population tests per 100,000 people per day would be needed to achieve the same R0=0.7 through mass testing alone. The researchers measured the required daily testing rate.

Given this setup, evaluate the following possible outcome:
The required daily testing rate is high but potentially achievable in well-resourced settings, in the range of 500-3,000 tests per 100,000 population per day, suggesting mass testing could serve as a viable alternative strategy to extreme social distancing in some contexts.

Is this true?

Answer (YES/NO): NO